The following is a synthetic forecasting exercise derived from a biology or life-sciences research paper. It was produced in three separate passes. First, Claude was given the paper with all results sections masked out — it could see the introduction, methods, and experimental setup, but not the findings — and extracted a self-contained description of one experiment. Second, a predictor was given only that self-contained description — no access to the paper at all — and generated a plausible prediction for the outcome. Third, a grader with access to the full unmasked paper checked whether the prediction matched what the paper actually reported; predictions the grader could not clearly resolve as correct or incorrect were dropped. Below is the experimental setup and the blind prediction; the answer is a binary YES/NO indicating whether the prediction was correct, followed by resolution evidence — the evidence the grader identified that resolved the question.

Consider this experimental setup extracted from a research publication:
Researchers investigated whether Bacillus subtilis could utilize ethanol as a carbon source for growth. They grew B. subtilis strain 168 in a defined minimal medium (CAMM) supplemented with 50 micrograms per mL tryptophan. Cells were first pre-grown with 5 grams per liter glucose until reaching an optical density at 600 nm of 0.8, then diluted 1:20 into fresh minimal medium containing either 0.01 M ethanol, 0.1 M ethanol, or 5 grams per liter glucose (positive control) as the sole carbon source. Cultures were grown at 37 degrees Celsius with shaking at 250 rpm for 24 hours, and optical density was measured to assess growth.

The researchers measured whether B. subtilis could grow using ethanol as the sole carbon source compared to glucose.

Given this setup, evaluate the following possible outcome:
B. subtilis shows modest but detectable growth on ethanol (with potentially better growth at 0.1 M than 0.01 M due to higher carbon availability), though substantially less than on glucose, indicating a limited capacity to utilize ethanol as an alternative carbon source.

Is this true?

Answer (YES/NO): NO